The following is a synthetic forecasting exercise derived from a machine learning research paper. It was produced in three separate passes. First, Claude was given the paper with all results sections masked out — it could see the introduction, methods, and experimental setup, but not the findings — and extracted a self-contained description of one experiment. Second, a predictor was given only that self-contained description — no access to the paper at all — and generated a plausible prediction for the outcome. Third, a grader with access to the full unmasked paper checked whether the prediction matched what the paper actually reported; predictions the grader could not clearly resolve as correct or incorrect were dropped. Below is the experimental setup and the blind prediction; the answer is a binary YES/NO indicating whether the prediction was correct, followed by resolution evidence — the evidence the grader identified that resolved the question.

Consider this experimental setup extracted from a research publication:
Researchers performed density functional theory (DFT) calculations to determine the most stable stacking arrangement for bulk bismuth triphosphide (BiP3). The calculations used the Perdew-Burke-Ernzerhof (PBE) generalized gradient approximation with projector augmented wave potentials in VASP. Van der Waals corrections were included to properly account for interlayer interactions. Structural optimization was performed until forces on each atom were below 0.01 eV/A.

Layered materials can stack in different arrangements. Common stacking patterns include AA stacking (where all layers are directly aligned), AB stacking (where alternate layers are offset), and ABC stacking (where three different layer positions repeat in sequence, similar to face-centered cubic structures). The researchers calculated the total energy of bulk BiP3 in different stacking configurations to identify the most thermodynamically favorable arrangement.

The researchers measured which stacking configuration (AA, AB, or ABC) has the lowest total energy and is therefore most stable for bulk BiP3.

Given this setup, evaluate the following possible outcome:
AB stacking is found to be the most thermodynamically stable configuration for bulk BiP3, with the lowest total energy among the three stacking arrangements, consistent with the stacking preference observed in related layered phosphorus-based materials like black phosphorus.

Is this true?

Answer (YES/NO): NO